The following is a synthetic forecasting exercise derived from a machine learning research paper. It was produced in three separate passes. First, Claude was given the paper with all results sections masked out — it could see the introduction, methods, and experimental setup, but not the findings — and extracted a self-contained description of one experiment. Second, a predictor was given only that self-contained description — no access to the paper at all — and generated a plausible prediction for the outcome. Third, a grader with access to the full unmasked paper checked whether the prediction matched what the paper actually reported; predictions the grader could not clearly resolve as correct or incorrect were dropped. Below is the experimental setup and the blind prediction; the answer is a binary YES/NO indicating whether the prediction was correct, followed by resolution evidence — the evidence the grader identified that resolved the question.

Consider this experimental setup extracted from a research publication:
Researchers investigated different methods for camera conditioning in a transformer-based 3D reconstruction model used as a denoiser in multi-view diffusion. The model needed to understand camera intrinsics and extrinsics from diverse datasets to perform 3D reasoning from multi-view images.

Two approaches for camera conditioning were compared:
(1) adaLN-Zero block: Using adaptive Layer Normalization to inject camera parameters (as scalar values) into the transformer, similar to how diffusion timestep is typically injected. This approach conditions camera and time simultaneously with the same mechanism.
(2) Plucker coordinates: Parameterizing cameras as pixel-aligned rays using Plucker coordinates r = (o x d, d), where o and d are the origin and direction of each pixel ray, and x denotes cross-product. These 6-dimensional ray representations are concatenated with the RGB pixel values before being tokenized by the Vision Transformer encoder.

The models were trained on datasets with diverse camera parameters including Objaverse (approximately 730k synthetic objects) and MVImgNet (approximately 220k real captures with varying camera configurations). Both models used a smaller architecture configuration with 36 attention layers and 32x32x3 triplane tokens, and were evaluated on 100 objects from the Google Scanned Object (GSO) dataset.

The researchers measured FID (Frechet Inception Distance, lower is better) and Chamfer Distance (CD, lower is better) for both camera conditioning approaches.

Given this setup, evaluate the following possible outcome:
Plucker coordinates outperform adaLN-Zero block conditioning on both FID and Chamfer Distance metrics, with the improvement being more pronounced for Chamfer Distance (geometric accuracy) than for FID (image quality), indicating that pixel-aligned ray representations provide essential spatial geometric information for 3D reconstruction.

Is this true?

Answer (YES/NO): NO